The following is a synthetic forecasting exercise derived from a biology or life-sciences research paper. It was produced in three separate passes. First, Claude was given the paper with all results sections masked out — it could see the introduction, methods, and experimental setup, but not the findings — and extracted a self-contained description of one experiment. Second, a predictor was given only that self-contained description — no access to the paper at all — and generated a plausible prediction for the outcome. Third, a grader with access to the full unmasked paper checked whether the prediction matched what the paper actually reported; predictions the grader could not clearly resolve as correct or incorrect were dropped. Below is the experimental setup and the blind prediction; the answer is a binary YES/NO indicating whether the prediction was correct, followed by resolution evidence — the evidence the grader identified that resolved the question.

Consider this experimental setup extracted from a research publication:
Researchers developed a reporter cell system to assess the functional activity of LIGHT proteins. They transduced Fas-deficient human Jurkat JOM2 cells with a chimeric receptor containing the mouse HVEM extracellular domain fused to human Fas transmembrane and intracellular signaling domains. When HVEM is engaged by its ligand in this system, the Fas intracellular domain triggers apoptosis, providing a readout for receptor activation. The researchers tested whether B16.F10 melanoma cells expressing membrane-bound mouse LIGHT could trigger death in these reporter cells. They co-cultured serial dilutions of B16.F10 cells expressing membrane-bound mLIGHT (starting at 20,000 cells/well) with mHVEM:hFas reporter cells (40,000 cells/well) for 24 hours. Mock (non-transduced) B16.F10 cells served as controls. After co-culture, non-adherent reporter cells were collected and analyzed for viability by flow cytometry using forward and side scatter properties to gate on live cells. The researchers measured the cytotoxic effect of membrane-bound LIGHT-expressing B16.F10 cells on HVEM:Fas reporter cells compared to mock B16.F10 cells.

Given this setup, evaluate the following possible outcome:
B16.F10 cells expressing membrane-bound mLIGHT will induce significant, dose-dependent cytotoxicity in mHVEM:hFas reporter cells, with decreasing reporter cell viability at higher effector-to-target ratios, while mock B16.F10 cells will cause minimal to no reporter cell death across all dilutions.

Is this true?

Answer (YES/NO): YES